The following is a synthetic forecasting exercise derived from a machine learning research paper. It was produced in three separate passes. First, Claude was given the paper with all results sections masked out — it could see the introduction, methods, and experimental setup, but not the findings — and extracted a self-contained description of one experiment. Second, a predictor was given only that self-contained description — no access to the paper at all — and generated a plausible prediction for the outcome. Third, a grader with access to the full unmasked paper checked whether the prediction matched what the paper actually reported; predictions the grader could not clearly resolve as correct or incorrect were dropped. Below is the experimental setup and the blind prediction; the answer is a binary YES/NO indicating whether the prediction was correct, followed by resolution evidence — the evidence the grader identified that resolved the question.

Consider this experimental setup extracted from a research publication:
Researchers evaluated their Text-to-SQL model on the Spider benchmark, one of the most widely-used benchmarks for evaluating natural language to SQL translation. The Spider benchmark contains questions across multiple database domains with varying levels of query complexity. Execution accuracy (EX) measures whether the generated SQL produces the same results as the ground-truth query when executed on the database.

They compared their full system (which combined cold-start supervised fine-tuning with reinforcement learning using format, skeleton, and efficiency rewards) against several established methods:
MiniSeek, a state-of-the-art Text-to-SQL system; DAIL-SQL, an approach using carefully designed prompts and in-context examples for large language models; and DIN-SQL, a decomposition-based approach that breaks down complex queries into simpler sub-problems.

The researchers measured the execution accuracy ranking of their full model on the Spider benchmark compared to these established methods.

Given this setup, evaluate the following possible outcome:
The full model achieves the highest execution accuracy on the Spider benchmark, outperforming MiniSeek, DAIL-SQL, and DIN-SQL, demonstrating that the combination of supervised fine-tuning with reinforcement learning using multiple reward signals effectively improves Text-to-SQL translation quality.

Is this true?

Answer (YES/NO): NO